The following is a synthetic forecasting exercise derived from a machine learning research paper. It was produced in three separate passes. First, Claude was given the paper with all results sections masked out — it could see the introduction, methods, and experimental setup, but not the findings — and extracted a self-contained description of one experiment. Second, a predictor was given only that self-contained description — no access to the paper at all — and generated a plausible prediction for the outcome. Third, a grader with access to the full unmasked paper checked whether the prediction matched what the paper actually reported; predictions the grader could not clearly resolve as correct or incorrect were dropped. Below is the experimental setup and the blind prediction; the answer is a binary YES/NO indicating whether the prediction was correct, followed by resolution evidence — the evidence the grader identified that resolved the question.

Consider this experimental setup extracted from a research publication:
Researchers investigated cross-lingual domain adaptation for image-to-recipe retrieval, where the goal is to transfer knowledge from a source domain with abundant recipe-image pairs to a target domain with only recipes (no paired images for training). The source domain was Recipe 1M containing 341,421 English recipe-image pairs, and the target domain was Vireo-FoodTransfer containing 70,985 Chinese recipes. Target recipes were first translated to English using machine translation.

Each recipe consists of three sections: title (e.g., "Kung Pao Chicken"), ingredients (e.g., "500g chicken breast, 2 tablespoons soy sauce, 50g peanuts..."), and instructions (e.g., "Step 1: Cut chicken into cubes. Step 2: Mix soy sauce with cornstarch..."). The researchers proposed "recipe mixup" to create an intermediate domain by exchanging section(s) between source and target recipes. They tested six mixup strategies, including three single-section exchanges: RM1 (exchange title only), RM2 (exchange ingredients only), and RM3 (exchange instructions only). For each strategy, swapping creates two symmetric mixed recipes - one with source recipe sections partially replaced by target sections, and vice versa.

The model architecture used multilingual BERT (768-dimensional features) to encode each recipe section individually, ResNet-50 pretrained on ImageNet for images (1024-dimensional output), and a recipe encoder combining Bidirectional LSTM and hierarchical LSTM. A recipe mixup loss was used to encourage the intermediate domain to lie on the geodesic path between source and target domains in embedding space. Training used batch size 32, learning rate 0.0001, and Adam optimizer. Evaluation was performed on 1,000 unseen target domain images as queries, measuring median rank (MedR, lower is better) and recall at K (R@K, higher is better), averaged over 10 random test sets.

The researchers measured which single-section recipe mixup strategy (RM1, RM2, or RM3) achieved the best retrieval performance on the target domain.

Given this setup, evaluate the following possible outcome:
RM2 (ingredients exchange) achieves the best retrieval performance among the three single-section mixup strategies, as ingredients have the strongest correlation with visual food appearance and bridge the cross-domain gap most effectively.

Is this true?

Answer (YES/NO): YES